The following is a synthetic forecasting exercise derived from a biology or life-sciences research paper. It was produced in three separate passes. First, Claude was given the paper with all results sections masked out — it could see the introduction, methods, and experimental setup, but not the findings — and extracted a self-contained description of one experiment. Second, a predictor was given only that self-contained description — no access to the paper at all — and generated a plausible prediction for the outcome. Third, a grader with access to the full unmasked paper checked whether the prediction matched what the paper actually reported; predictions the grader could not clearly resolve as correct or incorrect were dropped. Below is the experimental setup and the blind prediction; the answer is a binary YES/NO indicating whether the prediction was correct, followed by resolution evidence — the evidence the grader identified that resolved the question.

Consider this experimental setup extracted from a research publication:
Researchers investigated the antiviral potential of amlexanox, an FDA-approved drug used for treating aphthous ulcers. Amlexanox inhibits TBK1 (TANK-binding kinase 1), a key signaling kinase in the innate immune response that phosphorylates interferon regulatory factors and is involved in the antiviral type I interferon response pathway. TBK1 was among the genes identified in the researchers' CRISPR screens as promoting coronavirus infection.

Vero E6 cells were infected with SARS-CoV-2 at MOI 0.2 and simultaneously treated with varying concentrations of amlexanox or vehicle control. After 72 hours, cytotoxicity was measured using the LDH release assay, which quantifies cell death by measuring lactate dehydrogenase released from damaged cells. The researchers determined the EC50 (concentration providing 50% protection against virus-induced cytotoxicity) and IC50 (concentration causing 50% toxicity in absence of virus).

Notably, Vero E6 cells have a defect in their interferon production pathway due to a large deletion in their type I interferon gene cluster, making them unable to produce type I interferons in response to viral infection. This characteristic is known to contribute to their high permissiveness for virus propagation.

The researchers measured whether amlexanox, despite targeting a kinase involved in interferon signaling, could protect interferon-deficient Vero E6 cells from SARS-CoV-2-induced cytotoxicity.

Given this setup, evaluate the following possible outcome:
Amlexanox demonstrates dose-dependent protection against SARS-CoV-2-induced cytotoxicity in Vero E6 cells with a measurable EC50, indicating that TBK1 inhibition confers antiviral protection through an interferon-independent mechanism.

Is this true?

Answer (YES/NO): YES